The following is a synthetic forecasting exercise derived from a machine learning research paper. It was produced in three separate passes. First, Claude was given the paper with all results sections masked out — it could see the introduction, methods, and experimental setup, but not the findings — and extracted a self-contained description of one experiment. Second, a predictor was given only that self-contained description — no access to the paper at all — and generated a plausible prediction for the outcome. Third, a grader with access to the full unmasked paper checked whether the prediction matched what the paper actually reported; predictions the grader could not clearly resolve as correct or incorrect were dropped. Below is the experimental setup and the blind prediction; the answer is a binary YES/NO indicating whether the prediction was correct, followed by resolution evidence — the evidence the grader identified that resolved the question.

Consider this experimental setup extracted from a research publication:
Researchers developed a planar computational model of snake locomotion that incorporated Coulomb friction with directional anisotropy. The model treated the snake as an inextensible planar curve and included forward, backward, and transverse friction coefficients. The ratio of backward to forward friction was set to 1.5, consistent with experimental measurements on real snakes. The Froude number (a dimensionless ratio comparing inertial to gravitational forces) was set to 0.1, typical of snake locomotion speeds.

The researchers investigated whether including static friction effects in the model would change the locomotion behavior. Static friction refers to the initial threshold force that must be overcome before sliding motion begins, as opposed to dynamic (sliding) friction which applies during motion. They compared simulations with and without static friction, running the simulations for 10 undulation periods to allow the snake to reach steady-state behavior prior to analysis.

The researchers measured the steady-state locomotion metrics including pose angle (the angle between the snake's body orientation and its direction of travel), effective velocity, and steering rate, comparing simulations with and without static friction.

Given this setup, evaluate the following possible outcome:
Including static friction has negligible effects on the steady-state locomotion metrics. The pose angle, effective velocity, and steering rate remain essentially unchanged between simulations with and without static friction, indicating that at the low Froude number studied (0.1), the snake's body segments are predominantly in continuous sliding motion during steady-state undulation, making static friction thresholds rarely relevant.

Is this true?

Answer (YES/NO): YES